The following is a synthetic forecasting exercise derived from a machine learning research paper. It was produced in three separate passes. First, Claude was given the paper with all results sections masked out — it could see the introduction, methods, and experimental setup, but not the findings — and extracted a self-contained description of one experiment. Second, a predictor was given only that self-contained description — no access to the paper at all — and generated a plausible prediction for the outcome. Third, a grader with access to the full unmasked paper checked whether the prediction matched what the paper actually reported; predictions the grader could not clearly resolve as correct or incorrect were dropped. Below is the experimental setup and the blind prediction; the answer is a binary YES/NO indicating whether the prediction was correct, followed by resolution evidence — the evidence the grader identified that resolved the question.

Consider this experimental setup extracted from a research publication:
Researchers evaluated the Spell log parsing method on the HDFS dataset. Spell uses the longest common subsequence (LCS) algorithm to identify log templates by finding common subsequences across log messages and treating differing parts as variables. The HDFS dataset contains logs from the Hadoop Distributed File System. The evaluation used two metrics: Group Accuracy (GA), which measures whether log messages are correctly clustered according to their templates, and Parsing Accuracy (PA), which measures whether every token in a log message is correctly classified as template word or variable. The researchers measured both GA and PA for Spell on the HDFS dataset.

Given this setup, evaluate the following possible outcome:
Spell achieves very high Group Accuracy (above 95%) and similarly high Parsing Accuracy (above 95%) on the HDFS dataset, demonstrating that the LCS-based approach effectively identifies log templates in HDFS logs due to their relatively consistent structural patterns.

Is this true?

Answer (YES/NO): NO